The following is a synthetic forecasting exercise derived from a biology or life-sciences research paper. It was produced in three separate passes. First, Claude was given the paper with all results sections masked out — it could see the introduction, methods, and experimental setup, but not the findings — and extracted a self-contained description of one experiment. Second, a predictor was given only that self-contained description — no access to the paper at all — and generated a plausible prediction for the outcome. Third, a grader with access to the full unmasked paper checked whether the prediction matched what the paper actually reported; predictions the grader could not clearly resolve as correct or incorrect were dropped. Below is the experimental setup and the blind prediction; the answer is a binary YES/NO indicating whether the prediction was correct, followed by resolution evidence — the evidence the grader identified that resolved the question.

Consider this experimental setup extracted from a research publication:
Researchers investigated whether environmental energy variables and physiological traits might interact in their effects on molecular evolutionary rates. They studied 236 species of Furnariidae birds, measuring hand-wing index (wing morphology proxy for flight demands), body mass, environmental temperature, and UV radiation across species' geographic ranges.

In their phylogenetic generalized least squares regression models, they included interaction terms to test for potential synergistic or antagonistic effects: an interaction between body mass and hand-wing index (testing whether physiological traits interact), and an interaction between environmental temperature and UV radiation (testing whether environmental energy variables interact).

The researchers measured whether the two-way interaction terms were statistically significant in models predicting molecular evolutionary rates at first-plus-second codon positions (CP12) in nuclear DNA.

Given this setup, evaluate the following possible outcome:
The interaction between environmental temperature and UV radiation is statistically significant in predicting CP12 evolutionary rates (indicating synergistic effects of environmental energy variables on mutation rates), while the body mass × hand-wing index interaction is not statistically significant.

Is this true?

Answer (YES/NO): NO